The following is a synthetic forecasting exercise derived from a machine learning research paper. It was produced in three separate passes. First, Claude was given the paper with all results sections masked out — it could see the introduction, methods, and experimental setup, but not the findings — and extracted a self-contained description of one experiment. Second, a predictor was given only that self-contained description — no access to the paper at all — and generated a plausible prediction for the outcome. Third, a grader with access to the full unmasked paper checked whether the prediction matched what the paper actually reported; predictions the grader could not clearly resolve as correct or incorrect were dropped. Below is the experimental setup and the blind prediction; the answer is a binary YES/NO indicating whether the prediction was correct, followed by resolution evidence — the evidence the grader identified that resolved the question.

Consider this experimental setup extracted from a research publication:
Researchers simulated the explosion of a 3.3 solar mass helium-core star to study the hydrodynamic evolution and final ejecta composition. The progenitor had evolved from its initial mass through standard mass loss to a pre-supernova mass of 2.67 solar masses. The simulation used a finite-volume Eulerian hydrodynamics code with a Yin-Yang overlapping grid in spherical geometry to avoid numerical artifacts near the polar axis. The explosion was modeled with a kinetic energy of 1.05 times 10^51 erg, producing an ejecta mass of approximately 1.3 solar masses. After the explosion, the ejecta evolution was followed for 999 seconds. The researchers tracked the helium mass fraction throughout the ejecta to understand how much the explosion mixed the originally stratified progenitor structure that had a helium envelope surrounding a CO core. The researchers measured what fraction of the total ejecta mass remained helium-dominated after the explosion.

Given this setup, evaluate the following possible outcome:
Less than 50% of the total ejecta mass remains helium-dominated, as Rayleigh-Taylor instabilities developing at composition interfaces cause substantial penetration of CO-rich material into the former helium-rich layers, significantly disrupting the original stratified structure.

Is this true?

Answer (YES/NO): NO